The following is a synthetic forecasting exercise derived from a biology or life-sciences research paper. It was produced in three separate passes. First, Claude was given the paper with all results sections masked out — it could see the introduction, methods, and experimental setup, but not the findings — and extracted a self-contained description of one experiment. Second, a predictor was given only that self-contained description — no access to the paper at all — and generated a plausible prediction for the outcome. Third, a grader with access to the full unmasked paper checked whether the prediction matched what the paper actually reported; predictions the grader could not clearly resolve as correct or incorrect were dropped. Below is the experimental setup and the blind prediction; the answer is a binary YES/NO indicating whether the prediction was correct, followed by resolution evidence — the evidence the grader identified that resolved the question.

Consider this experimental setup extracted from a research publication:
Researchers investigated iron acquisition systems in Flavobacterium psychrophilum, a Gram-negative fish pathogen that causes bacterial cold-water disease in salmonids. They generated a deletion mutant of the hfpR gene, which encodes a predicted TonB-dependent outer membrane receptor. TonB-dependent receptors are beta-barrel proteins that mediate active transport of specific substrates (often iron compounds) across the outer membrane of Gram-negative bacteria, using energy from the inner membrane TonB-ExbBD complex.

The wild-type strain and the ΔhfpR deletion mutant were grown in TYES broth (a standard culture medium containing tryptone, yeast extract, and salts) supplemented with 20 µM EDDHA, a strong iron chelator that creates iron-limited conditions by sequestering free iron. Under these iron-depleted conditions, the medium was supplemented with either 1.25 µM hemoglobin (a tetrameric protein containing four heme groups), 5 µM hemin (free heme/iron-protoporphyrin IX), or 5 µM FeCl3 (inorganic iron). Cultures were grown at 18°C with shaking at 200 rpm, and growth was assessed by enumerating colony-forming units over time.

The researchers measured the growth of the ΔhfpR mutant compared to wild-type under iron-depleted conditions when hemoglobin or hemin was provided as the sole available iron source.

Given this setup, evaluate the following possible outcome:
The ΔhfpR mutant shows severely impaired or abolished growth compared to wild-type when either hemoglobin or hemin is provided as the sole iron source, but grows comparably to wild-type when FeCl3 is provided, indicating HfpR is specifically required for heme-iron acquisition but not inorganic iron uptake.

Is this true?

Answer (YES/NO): YES